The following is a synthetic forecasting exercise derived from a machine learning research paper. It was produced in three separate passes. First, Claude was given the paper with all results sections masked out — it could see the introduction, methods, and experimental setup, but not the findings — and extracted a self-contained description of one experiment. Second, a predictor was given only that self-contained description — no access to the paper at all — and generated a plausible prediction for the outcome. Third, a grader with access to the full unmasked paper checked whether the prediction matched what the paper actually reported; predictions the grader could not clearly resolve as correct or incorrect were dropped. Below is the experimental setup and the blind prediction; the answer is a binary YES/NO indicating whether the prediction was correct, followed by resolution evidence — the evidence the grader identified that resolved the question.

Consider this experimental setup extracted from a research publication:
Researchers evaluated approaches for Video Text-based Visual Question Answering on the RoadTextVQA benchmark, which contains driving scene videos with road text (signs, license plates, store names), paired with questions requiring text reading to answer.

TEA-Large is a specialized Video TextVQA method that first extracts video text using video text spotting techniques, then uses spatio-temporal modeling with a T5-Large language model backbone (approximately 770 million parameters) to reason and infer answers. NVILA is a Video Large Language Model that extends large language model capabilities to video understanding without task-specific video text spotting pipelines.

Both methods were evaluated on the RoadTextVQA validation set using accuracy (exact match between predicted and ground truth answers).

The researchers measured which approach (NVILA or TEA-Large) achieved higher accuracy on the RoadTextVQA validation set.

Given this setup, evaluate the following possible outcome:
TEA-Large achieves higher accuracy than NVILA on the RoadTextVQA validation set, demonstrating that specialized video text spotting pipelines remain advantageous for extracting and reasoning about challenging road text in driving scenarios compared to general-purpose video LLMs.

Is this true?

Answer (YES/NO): NO